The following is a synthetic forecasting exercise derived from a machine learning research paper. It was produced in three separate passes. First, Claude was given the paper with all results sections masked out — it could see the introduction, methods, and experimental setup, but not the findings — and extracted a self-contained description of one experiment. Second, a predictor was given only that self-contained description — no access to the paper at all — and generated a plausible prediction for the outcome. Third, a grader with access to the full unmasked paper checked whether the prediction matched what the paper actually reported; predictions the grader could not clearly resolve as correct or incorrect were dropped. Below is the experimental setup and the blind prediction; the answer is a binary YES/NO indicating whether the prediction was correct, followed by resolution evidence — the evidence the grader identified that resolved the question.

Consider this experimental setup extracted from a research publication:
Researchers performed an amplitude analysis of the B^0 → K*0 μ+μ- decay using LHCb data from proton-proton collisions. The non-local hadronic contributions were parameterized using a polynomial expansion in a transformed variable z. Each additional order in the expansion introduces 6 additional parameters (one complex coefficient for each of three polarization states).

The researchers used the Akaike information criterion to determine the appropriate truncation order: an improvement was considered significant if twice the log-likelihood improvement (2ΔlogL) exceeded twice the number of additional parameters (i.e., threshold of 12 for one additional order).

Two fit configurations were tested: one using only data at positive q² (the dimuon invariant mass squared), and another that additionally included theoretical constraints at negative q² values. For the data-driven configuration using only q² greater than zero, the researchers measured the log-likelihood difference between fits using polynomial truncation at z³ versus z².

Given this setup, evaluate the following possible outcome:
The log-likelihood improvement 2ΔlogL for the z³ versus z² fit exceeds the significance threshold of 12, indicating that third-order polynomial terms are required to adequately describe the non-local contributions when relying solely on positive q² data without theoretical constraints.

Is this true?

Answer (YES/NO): NO